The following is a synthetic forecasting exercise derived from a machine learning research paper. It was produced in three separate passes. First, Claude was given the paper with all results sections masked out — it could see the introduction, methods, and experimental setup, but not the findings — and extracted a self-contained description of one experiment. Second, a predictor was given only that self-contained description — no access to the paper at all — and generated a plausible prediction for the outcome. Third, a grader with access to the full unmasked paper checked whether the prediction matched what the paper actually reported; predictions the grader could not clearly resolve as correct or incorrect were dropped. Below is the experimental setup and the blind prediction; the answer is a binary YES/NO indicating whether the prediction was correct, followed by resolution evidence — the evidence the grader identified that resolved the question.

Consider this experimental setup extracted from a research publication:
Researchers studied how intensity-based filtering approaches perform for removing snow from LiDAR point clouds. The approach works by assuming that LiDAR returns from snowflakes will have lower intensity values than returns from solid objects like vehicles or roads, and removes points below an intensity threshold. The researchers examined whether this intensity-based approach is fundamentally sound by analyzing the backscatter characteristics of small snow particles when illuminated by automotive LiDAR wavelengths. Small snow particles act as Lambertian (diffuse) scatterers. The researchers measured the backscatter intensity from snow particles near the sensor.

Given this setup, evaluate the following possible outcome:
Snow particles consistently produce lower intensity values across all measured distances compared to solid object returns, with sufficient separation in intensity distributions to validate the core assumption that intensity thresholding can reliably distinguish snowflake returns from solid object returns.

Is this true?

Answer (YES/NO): NO